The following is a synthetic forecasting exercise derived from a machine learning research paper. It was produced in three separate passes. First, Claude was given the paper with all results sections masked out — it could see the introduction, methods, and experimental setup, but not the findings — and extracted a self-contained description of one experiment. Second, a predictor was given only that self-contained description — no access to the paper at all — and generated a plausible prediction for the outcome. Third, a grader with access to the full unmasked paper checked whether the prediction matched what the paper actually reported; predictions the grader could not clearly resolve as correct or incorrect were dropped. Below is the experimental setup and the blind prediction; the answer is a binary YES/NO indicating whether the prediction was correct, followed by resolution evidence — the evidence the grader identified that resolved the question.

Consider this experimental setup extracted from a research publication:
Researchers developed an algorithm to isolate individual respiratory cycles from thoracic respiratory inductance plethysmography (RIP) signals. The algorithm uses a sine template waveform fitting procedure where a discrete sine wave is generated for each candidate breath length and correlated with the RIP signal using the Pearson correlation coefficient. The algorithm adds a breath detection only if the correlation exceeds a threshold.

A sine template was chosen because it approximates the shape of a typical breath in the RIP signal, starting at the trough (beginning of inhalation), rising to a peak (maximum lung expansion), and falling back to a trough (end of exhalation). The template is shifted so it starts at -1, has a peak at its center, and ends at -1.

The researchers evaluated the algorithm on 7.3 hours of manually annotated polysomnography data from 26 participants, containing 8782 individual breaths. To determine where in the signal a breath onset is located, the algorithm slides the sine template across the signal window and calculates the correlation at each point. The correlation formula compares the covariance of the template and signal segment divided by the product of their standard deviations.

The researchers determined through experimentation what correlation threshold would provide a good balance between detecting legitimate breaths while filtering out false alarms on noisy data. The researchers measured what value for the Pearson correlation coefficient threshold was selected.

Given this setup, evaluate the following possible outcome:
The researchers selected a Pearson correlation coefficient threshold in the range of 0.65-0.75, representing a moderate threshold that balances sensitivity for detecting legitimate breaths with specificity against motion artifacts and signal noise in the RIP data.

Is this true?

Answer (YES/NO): YES